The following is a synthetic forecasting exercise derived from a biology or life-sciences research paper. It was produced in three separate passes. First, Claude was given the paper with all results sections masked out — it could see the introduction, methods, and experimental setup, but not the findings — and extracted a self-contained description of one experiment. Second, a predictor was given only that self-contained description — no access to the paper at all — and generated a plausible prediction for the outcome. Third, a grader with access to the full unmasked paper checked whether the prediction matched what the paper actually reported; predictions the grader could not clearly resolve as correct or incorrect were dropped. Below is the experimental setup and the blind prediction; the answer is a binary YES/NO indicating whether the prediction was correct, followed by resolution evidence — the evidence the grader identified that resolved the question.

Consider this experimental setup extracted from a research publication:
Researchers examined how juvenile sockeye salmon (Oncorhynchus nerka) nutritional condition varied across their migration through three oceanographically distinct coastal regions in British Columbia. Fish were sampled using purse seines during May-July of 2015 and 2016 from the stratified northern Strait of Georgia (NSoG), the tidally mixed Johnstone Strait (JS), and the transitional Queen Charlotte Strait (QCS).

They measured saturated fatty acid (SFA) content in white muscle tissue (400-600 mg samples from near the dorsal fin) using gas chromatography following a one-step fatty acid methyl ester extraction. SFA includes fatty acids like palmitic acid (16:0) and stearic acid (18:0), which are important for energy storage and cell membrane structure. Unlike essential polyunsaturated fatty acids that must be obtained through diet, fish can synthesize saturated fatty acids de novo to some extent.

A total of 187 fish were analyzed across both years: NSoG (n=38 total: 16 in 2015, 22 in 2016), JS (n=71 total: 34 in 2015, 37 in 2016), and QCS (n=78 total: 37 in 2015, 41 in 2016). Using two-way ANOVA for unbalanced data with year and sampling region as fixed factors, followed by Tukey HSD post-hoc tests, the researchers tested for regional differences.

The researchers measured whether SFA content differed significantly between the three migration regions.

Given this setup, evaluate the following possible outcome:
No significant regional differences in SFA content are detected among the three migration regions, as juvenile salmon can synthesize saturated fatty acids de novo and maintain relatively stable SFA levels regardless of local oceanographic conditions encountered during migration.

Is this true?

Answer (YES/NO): NO